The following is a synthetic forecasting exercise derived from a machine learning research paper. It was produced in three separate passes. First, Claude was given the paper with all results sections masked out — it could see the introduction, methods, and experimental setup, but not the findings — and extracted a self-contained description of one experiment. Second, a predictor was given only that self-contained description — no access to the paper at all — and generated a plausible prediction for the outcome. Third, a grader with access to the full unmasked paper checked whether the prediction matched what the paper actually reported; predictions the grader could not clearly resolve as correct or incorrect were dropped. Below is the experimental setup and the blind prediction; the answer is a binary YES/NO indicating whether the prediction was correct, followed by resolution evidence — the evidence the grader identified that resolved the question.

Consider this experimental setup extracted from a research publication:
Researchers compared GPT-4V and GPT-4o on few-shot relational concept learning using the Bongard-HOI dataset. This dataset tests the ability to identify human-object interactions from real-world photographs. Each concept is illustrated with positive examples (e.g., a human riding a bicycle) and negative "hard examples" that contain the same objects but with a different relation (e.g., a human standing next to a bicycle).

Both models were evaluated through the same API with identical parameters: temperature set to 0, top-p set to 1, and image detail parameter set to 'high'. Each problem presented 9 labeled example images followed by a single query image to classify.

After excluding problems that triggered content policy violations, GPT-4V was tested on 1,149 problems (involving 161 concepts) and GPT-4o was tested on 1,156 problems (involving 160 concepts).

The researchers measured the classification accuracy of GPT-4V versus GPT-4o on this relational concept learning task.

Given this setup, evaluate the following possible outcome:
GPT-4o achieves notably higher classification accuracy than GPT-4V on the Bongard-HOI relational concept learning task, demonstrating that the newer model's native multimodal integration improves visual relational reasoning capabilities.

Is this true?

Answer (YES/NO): NO